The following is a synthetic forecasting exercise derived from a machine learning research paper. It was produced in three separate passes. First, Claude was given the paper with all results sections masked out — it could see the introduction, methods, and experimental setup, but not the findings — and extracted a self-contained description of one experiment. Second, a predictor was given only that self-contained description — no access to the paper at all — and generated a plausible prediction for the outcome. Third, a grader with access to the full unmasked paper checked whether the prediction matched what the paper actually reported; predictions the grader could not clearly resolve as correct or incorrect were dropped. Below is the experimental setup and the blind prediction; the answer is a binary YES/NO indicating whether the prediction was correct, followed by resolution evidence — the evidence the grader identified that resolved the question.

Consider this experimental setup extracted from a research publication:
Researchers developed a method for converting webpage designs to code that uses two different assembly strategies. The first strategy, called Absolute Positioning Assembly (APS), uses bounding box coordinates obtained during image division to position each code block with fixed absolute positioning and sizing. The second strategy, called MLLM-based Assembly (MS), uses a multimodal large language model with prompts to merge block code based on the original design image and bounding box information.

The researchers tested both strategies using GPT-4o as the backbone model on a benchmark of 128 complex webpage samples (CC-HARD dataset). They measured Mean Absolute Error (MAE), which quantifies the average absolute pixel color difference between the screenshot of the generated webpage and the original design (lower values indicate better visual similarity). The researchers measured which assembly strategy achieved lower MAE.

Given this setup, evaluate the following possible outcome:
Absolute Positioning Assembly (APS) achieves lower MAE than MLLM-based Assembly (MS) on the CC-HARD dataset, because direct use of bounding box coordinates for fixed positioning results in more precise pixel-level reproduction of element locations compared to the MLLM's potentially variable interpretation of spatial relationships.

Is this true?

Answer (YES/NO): YES